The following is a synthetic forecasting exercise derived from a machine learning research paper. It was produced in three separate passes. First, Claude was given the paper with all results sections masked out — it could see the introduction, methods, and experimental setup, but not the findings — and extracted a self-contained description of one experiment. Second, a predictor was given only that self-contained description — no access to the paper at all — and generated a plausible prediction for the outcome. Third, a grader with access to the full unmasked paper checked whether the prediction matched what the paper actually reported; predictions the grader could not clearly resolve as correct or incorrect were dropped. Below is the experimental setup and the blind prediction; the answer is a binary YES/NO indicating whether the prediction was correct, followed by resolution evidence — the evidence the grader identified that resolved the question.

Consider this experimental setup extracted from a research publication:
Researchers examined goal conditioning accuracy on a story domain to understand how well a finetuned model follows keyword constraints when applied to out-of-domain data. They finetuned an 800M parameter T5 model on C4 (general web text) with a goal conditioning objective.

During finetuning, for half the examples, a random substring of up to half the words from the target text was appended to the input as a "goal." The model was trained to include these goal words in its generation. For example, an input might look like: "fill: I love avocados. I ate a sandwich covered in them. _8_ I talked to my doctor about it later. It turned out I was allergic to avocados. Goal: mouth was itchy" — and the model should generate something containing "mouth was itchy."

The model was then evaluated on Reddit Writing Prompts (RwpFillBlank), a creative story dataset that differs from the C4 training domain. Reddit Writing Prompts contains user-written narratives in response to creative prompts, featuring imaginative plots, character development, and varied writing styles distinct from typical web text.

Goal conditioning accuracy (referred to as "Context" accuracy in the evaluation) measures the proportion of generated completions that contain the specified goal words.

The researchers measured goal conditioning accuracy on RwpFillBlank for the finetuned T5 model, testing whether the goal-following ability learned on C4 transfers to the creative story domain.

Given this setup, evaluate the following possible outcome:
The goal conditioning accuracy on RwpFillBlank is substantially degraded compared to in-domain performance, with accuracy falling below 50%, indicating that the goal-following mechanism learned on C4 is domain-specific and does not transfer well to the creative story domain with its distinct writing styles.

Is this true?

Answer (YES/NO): NO